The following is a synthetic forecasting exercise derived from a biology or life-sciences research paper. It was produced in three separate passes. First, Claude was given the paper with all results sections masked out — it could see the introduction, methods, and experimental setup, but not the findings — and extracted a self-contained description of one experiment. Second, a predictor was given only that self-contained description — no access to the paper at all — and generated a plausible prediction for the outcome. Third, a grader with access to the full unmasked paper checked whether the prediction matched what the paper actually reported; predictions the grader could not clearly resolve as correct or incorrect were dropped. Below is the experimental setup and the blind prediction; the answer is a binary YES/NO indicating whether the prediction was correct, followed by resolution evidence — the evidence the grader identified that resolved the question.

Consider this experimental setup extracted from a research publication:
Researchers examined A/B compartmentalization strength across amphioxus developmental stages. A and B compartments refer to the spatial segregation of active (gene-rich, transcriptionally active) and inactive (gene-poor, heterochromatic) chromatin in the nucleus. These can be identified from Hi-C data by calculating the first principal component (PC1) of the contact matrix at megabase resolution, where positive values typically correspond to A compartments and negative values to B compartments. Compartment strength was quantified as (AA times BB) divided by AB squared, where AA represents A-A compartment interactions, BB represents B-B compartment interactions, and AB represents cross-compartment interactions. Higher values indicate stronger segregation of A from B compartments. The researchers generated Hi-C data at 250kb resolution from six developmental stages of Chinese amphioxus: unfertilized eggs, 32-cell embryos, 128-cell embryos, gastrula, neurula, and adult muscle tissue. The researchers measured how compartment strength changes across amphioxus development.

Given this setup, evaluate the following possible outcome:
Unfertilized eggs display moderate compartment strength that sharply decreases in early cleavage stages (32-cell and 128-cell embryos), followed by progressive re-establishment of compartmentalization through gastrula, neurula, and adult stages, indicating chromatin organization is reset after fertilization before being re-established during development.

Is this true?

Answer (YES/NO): NO